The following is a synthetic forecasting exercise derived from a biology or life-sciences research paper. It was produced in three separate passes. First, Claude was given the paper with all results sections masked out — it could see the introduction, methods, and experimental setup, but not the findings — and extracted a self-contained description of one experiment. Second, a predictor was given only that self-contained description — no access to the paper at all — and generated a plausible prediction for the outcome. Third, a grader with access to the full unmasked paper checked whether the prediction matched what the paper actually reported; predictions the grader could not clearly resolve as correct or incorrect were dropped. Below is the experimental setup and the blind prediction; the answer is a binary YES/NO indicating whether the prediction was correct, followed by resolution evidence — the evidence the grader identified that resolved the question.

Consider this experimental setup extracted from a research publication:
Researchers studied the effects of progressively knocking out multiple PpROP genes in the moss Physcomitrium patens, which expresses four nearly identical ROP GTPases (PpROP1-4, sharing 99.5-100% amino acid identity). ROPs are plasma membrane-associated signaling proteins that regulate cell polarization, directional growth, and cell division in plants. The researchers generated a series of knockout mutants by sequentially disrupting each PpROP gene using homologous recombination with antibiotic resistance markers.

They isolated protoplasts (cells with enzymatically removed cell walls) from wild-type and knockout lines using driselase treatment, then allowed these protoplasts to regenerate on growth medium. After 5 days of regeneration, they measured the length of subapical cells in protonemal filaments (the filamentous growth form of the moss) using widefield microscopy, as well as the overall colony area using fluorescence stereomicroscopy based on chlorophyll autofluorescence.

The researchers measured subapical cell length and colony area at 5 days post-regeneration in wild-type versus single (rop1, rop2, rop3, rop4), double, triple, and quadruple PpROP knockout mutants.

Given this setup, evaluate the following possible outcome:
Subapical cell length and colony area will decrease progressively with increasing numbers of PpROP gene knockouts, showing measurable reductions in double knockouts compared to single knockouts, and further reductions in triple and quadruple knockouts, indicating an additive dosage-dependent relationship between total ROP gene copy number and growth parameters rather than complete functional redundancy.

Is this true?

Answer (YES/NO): NO